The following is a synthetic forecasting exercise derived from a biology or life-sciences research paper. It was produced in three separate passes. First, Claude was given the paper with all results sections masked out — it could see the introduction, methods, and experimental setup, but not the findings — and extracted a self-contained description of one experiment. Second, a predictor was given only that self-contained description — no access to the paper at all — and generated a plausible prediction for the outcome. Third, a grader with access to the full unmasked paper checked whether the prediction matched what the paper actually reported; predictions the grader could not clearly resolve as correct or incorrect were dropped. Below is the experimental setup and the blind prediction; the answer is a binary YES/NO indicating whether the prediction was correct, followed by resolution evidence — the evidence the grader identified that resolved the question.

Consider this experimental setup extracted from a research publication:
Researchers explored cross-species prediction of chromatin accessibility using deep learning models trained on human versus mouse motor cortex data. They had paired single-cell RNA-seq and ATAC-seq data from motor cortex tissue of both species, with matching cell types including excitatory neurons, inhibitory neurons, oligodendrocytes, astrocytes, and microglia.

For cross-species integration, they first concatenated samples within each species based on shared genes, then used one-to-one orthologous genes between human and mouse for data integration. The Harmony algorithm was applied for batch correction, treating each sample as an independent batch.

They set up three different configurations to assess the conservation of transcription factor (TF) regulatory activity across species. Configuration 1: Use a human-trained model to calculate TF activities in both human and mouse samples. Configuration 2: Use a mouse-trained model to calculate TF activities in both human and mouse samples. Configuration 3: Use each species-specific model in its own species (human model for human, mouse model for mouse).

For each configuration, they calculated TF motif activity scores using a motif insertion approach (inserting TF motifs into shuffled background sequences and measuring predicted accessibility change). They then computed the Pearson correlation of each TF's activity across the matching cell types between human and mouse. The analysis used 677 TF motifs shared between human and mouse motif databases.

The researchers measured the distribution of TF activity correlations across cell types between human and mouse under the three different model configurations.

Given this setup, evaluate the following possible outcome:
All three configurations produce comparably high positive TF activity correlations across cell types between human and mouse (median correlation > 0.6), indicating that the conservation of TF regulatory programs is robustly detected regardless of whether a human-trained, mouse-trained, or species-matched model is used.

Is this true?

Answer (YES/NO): NO